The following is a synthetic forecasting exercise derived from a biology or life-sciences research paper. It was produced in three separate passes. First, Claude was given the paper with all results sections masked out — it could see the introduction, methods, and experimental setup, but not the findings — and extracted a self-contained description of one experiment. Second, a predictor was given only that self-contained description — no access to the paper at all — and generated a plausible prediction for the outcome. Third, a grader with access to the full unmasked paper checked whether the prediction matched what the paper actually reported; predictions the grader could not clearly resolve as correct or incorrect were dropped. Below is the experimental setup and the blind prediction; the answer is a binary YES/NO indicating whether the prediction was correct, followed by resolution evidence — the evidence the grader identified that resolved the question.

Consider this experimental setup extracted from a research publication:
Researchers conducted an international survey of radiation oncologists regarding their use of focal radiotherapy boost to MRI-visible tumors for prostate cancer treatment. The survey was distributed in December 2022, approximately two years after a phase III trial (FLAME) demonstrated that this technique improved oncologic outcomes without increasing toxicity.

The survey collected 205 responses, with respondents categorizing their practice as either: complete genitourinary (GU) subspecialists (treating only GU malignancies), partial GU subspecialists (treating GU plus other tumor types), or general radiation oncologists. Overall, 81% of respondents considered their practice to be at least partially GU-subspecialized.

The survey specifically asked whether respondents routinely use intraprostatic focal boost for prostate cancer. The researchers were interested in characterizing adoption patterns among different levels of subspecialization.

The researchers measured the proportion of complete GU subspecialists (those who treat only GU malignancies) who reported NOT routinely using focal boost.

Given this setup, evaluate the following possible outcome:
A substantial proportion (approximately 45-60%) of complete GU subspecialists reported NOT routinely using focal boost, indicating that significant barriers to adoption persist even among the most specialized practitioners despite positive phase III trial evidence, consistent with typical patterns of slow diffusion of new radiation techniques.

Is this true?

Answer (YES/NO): NO